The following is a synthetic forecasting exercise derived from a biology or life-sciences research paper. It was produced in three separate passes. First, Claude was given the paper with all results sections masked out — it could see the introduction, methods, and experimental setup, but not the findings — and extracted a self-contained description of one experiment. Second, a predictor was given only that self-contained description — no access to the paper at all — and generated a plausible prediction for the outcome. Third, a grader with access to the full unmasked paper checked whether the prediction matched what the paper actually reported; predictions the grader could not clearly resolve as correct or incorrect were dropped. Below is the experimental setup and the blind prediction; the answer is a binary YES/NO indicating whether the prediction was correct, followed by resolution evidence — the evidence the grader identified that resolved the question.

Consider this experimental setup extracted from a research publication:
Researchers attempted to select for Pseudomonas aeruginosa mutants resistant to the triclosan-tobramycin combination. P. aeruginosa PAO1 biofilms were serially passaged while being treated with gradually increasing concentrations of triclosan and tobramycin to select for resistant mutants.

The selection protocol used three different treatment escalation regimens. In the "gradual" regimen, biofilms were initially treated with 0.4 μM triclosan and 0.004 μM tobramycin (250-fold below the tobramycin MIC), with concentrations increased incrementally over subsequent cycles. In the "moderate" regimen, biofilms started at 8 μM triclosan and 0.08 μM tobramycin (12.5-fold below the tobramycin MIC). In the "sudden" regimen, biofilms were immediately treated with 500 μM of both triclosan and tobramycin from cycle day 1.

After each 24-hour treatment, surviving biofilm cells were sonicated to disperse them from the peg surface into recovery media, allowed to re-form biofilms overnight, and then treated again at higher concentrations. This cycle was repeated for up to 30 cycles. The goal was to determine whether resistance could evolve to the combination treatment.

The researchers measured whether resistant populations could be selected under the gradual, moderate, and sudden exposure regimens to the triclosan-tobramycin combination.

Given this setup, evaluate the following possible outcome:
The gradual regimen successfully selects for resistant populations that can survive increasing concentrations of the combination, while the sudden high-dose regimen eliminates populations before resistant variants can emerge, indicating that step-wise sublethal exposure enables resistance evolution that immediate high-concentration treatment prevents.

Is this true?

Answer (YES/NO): YES